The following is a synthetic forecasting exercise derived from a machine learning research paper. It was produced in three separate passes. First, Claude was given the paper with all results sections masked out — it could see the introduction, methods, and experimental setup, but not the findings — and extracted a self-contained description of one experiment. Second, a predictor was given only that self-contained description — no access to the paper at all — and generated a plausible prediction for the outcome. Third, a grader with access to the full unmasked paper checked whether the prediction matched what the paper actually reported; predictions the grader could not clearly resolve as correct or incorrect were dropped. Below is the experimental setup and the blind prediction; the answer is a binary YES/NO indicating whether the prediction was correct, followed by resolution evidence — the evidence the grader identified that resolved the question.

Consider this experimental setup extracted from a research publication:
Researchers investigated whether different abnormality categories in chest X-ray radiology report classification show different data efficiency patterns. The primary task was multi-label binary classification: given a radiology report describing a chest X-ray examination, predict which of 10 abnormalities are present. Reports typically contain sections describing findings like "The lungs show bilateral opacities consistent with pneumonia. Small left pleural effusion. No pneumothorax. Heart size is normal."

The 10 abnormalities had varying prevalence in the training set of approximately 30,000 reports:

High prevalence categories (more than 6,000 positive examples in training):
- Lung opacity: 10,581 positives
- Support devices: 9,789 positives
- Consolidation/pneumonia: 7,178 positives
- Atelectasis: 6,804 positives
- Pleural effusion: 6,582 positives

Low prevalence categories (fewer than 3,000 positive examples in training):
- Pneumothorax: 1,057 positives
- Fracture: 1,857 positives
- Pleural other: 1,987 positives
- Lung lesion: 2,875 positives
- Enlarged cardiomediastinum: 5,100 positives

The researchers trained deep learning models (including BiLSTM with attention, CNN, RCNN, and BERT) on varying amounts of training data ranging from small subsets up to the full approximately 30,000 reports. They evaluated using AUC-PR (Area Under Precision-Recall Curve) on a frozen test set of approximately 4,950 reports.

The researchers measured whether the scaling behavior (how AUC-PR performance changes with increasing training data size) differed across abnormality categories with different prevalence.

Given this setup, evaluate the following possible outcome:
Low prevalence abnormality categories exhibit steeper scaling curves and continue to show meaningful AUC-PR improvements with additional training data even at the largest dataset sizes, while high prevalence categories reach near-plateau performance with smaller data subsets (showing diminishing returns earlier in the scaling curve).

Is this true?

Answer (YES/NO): NO